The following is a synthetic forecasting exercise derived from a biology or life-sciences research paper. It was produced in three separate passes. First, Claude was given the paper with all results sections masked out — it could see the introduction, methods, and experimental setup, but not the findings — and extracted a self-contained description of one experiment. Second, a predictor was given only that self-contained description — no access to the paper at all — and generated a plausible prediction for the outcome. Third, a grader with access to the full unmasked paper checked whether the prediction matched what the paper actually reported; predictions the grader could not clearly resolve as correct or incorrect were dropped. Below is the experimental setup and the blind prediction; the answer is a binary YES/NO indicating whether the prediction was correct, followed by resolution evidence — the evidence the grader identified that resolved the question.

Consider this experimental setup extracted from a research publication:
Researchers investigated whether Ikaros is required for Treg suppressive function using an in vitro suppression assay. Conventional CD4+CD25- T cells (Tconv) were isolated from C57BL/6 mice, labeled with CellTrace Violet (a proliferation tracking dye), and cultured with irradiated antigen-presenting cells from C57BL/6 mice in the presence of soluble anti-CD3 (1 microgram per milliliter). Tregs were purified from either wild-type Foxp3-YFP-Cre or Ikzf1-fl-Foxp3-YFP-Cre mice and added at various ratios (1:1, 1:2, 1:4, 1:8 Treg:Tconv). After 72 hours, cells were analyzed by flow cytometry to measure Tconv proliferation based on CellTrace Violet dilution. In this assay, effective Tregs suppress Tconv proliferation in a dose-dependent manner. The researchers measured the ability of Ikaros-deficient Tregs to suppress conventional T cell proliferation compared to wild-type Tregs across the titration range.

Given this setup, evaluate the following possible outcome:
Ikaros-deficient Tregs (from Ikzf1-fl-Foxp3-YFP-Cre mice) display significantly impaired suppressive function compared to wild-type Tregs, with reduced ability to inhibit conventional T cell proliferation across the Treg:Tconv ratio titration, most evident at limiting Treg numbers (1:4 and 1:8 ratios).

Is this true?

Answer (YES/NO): NO